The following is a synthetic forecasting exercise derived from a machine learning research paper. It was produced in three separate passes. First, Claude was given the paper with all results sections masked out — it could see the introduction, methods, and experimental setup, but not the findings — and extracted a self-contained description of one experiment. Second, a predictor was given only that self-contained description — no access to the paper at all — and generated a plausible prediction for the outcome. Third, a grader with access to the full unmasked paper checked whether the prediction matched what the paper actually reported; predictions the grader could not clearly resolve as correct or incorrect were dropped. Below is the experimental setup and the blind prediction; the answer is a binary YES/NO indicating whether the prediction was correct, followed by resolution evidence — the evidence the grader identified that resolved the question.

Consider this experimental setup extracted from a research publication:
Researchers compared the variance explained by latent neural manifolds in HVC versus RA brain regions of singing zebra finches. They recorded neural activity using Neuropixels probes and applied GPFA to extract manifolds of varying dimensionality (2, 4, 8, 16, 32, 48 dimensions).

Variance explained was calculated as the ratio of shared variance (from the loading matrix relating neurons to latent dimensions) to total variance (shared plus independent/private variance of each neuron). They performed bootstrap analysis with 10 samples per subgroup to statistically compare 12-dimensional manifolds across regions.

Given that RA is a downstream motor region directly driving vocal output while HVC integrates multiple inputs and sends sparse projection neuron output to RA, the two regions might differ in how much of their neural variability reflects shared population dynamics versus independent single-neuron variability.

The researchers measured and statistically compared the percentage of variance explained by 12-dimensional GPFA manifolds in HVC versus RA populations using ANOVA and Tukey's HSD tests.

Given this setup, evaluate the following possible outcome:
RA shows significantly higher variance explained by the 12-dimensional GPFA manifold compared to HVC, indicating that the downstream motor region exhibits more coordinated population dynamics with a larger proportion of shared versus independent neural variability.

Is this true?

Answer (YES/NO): YES